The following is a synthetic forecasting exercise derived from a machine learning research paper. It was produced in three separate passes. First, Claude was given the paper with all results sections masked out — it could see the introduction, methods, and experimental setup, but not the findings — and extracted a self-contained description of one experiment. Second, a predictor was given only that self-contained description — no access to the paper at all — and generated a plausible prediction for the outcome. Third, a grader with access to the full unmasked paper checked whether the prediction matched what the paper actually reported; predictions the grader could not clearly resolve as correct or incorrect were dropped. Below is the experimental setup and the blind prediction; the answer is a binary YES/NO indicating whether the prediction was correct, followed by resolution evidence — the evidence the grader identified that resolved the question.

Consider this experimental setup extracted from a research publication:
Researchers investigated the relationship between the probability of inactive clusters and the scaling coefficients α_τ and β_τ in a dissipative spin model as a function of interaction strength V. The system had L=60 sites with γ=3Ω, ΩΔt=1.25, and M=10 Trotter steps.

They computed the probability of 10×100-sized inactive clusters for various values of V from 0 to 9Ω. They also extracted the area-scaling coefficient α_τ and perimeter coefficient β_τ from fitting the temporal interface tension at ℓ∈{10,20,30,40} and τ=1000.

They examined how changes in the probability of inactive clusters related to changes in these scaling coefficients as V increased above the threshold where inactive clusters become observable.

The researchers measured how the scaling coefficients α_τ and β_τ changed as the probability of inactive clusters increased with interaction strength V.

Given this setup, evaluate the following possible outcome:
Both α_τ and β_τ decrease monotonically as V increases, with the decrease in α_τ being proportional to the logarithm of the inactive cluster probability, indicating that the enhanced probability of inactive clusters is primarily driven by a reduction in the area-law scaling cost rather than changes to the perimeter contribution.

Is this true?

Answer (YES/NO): NO